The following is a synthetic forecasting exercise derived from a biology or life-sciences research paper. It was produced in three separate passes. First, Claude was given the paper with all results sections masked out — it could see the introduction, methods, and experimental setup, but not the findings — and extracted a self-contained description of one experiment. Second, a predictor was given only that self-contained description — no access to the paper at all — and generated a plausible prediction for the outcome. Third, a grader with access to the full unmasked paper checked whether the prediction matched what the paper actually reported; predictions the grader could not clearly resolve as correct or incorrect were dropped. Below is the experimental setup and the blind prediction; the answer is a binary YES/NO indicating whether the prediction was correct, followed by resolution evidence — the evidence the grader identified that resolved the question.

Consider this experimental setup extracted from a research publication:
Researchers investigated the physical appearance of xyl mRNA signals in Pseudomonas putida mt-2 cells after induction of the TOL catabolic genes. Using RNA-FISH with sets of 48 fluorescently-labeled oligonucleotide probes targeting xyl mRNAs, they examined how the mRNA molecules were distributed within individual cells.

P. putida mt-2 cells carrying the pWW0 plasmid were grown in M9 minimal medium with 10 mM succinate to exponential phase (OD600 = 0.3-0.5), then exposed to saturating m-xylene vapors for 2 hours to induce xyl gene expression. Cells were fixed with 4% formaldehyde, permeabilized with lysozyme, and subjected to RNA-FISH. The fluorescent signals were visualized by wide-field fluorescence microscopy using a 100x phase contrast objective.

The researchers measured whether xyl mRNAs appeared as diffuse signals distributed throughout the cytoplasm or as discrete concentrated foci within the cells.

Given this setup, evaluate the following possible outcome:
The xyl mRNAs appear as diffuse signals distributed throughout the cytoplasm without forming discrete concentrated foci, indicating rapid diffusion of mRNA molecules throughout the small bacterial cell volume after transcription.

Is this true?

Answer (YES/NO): NO